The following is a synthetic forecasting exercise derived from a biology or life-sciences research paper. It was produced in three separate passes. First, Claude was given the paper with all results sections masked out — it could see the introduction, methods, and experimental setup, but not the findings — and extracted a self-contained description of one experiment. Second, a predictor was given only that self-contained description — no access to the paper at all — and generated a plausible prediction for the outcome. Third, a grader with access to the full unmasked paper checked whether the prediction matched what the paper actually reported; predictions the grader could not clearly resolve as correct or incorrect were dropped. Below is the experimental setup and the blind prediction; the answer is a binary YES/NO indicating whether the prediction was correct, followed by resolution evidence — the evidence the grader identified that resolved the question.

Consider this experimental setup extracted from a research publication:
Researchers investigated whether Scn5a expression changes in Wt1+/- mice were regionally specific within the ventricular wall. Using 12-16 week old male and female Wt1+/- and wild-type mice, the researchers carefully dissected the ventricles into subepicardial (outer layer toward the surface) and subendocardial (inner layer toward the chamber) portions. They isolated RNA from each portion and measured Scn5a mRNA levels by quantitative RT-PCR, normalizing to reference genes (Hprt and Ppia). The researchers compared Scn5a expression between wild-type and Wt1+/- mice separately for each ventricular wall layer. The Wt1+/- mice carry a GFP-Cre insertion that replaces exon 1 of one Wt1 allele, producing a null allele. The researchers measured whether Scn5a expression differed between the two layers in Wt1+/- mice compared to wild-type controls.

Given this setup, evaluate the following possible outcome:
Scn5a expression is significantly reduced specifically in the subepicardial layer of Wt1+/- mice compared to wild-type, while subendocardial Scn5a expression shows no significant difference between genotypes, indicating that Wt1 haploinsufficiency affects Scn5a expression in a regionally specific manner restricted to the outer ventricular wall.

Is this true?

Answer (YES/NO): NO